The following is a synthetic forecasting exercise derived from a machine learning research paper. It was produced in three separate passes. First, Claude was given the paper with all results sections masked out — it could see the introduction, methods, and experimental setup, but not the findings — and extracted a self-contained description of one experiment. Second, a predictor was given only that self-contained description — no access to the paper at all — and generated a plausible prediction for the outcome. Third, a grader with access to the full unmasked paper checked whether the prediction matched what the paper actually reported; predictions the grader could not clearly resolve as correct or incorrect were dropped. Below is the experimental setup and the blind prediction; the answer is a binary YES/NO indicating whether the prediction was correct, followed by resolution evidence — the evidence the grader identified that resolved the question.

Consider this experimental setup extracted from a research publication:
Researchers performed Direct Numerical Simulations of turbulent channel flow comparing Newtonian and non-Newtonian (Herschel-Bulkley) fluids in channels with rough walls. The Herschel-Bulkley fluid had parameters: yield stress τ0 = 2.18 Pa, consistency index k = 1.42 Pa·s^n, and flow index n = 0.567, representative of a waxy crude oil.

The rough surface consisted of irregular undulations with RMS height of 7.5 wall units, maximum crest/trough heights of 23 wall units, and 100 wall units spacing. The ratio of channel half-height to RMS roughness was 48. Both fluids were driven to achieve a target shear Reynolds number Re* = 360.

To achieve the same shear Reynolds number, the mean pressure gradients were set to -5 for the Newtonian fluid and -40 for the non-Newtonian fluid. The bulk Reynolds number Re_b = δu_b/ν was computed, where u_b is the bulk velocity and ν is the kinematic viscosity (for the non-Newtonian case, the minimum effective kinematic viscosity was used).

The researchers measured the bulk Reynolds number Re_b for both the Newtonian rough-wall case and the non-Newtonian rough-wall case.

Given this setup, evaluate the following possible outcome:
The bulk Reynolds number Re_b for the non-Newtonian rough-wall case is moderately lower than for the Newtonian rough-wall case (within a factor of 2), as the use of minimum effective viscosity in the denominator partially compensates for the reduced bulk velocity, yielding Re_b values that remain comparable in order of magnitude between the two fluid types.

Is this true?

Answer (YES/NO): YES